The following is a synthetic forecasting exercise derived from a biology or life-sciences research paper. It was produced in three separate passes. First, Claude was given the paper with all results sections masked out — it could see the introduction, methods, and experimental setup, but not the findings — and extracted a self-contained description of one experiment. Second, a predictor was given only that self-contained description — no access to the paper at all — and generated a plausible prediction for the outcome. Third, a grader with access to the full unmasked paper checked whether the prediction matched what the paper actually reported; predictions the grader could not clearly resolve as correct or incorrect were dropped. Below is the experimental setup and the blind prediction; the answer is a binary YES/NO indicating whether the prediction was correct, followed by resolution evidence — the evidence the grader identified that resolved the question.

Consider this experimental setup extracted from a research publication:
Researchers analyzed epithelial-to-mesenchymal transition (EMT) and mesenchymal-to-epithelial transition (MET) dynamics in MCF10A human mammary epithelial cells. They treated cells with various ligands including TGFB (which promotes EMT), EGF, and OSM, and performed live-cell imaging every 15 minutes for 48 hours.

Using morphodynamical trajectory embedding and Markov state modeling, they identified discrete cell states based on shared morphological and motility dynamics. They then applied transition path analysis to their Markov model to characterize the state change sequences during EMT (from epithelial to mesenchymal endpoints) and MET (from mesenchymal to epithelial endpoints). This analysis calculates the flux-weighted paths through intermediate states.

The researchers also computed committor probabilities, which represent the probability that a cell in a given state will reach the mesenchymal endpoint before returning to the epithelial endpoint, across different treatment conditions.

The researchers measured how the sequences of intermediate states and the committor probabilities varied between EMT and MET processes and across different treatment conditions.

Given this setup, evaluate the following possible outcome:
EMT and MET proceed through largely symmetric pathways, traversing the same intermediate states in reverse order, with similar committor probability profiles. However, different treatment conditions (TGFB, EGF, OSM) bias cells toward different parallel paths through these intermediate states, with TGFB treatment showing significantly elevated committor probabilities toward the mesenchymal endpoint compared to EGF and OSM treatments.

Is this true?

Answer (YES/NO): NO